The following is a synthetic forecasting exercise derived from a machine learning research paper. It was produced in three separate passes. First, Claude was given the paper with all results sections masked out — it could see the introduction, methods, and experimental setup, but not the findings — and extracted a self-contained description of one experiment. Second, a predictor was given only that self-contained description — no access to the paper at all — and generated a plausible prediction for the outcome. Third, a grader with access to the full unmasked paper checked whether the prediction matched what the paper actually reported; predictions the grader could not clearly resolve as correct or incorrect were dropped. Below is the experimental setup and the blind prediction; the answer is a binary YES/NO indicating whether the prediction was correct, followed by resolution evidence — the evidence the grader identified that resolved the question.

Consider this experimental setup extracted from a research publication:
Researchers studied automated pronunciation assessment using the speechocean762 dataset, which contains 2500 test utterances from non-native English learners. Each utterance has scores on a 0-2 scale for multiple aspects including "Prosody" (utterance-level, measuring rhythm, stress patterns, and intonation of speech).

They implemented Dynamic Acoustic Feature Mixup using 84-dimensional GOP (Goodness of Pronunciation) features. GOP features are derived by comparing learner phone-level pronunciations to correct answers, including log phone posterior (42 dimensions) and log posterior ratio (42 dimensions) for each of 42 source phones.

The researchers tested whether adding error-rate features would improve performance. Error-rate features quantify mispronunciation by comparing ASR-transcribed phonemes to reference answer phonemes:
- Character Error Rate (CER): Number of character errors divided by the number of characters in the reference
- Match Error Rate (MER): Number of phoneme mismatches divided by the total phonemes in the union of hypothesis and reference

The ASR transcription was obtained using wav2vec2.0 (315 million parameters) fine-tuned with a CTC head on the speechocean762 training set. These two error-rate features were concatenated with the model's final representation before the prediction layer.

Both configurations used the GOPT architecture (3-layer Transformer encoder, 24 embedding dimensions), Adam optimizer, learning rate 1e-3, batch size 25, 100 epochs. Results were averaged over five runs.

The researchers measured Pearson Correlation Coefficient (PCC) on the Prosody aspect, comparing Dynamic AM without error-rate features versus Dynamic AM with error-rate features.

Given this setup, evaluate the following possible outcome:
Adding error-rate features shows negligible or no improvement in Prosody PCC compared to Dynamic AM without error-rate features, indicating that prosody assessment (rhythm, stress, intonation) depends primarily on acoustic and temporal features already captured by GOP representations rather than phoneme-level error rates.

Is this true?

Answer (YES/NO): NO